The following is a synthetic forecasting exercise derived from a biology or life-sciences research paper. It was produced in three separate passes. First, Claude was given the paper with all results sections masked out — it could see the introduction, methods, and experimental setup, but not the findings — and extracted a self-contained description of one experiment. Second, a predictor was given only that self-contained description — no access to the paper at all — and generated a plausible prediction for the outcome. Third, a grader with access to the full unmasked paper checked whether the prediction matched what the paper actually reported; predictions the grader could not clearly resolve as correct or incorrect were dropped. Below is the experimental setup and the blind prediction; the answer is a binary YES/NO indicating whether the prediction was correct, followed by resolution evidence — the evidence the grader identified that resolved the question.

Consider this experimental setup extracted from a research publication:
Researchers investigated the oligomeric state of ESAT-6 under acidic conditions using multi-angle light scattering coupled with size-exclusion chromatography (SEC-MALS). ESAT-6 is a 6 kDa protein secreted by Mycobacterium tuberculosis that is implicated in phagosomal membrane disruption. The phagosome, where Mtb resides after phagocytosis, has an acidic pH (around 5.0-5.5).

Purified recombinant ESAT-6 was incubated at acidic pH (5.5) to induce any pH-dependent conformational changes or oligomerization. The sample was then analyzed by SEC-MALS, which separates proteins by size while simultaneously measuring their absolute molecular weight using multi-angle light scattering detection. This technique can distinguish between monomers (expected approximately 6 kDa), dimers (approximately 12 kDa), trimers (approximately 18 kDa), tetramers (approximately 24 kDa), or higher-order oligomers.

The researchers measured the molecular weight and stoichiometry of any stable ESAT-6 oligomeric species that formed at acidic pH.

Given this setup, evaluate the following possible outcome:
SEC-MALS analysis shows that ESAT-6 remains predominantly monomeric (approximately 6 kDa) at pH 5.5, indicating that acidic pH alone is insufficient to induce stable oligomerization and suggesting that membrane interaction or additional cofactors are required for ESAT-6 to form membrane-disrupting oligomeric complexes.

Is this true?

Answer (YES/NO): NO